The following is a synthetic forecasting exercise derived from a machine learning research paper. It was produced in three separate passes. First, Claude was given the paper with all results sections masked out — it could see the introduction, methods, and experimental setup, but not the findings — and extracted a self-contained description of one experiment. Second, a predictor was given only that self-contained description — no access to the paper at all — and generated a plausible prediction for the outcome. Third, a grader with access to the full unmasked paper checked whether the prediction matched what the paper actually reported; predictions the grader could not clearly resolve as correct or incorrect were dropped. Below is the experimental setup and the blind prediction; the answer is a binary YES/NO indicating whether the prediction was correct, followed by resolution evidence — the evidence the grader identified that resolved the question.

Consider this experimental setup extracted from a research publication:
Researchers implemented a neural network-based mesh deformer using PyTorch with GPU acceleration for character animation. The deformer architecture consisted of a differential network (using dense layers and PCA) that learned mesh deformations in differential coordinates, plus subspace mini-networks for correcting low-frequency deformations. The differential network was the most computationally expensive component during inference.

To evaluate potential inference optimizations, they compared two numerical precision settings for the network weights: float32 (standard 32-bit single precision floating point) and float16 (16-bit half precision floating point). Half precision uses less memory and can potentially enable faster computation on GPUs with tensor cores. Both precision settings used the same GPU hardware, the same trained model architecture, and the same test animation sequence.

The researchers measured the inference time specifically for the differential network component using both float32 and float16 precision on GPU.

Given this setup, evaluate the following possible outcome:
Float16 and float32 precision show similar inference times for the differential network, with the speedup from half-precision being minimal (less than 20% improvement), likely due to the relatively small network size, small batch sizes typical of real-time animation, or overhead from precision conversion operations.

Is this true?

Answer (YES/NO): YES